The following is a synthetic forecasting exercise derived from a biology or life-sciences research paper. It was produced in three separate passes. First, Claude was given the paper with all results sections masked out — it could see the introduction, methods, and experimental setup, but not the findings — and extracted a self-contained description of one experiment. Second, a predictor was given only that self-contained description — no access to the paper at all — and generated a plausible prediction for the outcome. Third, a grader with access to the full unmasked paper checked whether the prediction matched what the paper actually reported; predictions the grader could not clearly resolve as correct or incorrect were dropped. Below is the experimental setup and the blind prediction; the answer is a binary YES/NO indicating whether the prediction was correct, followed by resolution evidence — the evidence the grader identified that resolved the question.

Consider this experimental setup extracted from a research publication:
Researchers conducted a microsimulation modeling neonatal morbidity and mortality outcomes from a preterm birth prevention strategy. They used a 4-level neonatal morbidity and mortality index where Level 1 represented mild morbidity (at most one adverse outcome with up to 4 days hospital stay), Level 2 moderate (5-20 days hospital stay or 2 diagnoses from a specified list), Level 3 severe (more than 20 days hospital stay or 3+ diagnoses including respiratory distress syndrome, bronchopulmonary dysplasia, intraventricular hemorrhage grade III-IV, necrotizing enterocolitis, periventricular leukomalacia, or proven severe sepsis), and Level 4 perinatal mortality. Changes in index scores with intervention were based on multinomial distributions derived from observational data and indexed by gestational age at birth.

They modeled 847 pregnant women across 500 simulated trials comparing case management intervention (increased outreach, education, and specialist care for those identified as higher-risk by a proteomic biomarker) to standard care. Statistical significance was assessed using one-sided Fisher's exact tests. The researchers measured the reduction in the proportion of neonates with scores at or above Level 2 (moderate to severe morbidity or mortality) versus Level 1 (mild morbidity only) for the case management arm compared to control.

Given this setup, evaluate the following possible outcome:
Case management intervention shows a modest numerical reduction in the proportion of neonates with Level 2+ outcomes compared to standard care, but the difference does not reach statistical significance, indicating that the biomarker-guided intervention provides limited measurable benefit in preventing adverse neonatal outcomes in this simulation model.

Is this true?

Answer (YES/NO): NO